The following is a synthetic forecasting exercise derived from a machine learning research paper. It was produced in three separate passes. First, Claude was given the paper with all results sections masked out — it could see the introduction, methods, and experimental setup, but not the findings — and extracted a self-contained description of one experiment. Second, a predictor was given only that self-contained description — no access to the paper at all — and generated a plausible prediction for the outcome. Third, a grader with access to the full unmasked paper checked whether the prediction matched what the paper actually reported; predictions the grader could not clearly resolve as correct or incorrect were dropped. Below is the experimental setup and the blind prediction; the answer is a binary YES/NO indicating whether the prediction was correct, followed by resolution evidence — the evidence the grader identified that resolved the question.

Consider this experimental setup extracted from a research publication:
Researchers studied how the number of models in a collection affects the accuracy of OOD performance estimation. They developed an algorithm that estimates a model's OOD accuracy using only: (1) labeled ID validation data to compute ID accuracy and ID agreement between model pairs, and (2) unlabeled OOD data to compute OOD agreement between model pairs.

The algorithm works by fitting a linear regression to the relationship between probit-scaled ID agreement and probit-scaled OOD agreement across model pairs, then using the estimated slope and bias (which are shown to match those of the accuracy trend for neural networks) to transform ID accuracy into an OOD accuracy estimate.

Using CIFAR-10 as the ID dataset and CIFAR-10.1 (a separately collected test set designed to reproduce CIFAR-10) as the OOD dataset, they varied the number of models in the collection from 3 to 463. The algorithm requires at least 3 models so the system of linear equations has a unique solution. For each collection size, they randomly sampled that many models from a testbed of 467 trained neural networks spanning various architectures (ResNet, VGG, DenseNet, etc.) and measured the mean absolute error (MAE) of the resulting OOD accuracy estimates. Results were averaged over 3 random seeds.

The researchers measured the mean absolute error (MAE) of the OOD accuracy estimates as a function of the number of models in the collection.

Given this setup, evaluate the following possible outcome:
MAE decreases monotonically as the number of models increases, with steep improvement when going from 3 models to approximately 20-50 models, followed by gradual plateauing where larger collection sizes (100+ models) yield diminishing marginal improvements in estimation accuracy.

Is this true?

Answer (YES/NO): NO